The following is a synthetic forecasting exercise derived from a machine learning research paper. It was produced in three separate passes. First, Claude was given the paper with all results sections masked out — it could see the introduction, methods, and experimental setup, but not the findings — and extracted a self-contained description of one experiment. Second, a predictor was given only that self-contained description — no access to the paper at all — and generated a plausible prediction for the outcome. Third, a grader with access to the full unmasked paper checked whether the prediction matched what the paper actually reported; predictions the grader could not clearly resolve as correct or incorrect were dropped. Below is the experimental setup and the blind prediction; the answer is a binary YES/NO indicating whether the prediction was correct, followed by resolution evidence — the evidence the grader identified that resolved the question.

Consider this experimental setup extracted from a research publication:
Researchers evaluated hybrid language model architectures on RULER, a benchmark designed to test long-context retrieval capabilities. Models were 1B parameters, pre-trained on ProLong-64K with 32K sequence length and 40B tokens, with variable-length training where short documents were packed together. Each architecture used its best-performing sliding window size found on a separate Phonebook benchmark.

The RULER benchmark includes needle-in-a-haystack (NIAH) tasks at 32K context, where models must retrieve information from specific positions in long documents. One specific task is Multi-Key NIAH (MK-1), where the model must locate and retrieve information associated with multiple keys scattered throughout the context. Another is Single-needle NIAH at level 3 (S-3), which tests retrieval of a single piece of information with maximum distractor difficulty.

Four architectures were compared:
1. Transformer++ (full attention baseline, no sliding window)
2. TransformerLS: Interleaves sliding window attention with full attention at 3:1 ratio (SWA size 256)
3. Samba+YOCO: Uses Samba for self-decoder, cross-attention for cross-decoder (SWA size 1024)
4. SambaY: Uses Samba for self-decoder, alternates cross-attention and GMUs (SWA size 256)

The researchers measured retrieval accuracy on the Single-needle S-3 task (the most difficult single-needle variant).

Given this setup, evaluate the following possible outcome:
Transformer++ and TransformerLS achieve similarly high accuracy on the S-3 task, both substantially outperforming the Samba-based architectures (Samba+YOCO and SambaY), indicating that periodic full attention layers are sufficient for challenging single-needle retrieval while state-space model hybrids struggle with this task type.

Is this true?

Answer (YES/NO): NO